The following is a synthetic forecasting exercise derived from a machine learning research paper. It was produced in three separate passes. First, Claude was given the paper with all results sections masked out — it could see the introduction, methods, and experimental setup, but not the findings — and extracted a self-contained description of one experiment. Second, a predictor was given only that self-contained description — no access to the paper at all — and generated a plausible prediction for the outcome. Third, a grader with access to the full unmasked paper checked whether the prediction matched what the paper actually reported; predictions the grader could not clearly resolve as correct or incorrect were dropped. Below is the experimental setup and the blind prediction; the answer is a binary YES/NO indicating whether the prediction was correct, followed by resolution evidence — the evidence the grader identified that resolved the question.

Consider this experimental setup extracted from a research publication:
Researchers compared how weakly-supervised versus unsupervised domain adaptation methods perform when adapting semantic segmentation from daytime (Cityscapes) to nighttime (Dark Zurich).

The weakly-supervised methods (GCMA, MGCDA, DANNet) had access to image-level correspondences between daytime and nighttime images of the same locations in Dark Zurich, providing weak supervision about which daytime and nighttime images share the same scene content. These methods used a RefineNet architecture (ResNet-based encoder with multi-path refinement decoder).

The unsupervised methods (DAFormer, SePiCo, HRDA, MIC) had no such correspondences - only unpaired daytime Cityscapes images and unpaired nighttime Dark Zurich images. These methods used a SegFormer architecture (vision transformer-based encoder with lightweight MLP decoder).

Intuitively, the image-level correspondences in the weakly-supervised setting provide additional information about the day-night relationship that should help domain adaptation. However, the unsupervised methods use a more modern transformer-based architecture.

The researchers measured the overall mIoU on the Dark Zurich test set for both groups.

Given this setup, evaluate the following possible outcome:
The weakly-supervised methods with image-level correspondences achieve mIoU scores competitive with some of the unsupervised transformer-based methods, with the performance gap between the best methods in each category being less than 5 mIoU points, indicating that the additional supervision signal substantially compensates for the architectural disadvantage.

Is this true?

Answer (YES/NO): NO